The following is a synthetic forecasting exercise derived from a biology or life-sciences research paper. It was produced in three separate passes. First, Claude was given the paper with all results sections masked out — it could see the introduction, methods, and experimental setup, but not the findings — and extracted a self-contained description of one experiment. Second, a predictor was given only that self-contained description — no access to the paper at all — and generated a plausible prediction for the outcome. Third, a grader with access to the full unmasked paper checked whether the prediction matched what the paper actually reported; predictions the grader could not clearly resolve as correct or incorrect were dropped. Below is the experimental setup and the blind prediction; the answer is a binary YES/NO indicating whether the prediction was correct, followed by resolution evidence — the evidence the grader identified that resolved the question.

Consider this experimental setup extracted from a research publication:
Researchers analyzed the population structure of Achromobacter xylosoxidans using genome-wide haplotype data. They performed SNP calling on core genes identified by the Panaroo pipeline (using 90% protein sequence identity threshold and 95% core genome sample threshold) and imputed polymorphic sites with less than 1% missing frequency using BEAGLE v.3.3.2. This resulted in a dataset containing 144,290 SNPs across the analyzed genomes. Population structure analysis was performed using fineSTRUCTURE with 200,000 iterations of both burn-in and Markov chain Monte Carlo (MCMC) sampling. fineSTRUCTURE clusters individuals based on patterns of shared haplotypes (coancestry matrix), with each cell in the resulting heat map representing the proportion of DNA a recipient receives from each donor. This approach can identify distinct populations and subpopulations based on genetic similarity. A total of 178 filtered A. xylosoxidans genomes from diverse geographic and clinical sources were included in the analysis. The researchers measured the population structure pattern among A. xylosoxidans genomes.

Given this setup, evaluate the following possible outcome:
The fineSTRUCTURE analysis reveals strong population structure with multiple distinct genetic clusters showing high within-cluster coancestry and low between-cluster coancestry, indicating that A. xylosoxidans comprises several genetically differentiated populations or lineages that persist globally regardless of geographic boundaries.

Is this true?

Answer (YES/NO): NO